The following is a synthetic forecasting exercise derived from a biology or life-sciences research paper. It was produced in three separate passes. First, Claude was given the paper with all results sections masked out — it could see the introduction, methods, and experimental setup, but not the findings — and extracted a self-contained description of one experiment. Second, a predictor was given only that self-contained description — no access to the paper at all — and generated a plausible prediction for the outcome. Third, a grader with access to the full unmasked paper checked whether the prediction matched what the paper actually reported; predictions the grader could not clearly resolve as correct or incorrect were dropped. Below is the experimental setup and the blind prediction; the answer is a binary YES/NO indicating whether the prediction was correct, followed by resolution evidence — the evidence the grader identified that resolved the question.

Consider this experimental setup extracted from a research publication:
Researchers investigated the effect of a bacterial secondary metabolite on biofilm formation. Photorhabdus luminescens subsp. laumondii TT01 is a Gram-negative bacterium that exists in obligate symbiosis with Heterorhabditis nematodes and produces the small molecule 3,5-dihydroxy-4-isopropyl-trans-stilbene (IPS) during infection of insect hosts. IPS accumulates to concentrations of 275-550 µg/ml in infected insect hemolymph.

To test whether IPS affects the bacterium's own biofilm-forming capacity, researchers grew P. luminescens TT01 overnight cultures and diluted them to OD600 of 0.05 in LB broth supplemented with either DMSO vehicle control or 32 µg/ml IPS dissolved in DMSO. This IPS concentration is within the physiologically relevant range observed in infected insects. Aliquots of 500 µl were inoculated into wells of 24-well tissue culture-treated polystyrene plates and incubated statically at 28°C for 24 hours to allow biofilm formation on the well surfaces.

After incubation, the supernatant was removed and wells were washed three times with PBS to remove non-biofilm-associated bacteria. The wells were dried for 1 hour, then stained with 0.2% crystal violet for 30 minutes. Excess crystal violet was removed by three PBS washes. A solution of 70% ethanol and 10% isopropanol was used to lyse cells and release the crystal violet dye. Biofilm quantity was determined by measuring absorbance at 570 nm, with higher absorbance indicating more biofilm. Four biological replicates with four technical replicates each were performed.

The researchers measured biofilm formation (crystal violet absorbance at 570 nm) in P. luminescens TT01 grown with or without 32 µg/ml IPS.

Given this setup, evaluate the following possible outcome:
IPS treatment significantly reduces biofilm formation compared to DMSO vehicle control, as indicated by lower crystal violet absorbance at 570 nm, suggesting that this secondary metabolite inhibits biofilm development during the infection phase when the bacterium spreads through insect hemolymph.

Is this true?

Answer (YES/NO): NO